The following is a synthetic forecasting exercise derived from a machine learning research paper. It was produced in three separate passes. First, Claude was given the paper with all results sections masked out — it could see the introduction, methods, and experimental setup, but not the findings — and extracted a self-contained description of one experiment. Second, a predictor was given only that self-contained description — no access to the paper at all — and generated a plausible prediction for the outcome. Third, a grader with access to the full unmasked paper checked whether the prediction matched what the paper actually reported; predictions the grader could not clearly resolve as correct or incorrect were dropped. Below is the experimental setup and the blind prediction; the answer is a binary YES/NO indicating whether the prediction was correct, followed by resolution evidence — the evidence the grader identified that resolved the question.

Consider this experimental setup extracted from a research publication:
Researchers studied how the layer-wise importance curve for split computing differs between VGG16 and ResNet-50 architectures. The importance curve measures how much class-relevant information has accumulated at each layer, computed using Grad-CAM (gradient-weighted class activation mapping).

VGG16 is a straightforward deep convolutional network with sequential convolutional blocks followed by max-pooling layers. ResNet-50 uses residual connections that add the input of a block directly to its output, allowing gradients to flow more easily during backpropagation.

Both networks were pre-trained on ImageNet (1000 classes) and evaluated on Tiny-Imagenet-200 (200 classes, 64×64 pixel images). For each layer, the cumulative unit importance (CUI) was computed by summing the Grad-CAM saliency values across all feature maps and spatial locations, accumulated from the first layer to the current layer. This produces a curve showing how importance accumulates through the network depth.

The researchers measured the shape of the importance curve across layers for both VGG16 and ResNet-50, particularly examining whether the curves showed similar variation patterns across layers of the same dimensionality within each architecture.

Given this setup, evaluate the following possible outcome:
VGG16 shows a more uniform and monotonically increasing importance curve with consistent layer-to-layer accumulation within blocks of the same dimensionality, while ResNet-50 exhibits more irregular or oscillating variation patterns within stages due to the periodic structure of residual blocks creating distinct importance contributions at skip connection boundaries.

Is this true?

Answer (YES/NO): NO